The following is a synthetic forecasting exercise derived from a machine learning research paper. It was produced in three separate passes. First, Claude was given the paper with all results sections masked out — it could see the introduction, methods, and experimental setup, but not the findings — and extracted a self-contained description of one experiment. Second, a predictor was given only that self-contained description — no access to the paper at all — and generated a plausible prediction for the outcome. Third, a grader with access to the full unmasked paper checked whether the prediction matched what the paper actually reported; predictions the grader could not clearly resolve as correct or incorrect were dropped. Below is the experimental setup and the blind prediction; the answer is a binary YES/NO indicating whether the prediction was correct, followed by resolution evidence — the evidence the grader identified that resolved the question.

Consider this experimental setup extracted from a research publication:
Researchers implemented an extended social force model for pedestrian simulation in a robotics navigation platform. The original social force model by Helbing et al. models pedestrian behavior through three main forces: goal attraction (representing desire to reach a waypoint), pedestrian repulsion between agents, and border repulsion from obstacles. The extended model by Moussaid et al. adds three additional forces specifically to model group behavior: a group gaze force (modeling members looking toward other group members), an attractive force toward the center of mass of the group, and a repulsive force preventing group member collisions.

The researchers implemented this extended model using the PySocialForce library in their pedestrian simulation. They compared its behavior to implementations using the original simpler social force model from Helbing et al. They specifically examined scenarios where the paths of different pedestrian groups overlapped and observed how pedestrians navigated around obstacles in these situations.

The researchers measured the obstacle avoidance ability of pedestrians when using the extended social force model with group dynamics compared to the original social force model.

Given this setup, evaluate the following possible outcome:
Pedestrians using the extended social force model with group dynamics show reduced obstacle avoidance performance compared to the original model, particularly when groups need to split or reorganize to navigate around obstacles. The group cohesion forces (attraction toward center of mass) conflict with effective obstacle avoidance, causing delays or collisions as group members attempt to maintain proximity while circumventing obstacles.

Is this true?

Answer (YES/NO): YES